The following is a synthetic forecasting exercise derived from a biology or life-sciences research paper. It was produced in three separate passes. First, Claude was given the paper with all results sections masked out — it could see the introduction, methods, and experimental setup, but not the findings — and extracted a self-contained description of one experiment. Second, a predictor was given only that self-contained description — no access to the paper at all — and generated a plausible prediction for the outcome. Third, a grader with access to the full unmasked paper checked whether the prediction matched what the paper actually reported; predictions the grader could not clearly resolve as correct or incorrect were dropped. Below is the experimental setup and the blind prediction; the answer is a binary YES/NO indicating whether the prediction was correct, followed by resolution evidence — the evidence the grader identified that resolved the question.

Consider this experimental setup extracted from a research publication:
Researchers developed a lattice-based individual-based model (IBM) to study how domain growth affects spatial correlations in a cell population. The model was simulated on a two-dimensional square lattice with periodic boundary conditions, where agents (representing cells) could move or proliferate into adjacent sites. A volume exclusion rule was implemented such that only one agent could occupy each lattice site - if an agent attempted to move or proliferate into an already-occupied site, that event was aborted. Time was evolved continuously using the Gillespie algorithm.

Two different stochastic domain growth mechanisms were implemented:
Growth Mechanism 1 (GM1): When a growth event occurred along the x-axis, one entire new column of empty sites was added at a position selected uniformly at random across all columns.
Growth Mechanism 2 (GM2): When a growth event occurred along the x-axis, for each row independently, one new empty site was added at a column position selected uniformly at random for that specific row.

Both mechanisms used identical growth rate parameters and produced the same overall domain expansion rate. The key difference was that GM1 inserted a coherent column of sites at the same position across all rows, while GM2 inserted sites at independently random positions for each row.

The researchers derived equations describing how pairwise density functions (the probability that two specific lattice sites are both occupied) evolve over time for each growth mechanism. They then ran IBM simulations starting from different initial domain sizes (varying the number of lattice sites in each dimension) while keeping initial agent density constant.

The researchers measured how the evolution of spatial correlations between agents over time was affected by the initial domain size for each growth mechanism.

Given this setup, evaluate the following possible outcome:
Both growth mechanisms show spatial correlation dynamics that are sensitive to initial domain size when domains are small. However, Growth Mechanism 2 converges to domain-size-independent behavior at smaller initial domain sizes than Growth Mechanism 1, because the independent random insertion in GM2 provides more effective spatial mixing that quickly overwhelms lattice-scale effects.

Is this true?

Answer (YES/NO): NO